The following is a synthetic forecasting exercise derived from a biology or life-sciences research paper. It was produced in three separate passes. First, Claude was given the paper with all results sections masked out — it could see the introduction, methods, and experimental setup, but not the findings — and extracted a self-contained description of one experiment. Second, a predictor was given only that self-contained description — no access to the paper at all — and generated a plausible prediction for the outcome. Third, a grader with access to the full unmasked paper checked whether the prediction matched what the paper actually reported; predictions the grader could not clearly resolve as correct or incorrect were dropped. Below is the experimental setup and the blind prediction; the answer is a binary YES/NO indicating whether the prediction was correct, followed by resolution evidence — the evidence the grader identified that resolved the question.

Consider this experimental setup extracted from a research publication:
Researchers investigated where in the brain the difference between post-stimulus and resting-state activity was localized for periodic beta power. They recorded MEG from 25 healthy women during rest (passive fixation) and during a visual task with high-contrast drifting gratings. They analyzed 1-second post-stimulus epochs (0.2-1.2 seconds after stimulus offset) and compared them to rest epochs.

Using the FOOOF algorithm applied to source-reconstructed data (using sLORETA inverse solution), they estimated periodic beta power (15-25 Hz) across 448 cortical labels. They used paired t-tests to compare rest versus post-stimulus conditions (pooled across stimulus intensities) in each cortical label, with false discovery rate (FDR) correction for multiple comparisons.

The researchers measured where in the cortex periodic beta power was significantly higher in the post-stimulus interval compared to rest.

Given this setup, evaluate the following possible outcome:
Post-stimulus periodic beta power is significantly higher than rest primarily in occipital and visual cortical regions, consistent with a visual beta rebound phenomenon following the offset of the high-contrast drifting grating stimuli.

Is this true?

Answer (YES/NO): NO